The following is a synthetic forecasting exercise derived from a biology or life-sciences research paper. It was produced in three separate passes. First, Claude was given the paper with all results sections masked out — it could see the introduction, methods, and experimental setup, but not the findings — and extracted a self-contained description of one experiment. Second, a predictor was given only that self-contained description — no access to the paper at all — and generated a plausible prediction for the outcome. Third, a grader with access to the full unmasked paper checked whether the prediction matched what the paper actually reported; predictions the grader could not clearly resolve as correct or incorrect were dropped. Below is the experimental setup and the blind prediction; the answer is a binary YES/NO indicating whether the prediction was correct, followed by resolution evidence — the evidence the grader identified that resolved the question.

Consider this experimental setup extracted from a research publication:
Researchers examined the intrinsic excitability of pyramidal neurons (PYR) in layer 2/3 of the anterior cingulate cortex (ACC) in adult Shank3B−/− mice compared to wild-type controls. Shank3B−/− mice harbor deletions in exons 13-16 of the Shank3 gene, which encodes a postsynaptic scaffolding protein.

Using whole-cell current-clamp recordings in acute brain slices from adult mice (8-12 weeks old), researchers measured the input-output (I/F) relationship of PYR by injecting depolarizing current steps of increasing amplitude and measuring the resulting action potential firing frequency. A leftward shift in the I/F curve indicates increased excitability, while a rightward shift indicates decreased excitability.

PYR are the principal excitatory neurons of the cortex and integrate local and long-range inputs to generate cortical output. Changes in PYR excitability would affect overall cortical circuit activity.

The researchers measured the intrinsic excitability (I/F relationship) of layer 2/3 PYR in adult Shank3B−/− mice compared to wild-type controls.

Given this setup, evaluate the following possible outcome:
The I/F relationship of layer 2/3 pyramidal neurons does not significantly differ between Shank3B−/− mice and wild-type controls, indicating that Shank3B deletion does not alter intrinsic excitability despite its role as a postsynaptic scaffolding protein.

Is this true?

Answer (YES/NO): NO